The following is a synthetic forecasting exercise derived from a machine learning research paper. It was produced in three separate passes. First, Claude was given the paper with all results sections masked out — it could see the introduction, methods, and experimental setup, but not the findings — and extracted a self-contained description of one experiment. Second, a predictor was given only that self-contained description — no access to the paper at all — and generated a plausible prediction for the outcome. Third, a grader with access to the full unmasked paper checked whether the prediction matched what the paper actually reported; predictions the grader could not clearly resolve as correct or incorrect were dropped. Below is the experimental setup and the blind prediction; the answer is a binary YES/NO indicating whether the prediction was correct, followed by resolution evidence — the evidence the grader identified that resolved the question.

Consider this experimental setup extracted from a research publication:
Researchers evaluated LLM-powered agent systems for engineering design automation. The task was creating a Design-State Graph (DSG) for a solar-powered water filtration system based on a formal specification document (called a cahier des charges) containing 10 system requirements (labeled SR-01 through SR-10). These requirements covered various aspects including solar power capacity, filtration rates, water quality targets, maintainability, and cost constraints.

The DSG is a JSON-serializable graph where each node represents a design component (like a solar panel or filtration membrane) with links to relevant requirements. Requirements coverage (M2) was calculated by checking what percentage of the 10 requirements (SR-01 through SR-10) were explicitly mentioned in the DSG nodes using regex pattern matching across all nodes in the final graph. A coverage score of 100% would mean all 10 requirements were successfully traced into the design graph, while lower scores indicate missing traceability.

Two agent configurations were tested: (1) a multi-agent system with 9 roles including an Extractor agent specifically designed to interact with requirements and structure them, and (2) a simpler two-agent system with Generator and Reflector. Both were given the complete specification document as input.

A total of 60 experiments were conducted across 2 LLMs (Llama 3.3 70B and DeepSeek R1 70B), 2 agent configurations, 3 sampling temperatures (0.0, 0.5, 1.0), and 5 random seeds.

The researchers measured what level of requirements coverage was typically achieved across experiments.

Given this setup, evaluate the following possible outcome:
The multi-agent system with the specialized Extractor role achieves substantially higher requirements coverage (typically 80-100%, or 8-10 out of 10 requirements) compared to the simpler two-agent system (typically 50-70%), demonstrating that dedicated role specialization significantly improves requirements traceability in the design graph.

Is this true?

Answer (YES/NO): NO